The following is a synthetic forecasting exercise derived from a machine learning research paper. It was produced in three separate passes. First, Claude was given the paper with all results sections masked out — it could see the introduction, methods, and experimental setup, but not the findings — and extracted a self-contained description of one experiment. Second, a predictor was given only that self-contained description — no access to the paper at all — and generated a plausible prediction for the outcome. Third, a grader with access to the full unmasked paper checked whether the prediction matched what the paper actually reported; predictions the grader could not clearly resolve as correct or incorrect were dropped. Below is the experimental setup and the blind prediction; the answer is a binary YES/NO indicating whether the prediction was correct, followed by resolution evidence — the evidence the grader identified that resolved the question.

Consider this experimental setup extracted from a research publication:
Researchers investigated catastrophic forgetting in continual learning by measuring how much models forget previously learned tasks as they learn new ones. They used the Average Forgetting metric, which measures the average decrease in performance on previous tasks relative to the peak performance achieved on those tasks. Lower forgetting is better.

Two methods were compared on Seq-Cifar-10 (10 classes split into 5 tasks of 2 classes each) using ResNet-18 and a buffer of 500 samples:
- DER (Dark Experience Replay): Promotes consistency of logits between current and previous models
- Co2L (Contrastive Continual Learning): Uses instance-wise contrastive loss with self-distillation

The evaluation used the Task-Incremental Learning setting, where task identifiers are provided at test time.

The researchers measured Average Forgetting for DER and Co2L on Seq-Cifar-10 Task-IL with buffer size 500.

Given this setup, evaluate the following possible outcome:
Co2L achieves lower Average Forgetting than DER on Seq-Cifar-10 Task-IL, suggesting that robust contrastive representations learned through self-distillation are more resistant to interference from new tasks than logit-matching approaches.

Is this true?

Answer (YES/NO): YES